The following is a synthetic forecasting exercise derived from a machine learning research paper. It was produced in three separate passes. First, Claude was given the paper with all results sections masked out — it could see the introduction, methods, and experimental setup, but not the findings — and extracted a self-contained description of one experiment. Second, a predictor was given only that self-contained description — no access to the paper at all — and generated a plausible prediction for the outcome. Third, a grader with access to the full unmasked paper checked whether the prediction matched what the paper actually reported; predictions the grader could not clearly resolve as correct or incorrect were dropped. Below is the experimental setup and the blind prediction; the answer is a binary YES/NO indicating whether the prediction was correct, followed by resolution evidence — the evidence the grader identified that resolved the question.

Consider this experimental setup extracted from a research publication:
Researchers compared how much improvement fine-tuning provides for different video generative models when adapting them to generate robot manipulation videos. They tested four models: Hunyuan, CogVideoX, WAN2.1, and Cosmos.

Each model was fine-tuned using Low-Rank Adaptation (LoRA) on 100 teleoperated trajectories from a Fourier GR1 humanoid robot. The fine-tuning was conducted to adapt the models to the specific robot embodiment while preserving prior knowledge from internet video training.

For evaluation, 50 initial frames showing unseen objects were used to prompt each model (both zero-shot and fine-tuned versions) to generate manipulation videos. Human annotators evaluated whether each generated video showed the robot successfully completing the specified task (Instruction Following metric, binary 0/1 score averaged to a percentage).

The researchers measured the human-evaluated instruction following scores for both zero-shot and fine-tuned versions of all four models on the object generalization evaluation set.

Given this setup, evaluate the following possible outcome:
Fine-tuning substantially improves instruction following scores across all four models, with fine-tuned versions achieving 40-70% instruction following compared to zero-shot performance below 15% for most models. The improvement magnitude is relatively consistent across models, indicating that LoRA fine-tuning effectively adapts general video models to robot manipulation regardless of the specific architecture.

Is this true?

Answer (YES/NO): NO